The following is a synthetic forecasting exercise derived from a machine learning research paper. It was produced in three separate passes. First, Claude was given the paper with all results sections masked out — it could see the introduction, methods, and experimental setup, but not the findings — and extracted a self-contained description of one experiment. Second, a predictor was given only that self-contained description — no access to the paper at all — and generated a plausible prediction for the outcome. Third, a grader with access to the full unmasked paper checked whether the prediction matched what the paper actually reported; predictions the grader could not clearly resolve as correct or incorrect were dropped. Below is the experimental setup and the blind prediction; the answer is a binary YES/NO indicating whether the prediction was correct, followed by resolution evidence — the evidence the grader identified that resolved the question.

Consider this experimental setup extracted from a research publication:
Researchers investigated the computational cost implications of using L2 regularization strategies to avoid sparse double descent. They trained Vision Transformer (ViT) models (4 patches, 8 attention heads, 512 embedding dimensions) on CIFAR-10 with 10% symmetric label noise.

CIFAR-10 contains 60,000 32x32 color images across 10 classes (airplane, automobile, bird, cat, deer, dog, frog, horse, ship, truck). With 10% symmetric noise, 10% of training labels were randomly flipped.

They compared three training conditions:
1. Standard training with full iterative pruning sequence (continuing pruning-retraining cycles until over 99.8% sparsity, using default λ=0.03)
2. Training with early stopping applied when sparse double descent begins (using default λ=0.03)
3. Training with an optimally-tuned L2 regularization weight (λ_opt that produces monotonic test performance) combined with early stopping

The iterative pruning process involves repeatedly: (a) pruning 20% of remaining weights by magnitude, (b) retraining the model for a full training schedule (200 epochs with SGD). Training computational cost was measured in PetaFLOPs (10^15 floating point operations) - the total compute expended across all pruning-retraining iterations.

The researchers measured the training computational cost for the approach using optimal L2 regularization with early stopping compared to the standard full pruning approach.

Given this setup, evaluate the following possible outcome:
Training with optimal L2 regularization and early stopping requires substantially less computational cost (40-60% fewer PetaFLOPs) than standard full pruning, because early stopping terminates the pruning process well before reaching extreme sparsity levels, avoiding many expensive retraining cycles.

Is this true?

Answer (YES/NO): YES